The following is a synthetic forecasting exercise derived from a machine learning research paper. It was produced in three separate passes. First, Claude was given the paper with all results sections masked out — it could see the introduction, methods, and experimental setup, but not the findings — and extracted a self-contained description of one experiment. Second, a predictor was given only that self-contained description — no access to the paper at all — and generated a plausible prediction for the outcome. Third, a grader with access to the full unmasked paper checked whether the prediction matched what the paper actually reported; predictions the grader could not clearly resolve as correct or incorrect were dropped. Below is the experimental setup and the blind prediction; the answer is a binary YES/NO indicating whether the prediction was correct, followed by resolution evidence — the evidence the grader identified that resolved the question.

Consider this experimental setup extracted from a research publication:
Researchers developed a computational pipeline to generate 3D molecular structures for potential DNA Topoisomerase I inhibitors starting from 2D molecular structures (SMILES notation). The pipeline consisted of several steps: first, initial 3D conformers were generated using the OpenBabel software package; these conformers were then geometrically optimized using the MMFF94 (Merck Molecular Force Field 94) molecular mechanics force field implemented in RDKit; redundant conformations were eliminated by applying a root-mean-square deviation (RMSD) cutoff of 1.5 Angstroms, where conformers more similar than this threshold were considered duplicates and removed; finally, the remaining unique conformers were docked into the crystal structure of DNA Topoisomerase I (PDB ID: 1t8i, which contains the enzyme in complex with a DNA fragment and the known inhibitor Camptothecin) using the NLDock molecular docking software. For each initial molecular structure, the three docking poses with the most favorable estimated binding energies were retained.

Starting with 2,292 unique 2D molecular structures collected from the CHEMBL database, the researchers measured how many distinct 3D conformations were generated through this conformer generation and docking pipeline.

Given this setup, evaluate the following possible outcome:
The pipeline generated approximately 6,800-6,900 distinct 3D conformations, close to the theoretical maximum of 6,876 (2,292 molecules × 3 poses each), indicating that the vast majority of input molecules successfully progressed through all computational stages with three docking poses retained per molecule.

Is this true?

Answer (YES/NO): NO